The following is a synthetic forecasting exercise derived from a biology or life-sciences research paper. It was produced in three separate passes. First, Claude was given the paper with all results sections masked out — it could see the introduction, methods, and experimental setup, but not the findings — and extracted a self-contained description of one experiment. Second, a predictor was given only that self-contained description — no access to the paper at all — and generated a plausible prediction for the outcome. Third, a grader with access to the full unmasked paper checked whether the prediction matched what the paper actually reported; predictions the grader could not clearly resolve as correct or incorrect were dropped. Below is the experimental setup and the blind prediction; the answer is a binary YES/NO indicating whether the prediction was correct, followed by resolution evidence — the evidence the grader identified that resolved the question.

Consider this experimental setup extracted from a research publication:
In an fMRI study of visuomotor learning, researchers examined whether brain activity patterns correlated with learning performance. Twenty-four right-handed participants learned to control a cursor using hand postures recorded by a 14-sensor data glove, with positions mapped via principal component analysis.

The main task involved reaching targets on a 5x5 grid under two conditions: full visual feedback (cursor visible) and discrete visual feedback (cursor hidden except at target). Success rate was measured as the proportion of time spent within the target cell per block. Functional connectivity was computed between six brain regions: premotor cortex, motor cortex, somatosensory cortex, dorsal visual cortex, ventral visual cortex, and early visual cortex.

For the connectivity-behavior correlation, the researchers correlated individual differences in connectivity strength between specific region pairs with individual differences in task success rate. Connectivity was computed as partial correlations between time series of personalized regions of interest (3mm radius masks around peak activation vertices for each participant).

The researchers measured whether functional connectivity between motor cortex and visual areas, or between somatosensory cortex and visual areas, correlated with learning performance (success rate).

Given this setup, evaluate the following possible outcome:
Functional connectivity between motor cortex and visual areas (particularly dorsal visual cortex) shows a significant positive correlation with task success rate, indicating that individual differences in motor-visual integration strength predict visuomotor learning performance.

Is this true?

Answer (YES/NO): NO